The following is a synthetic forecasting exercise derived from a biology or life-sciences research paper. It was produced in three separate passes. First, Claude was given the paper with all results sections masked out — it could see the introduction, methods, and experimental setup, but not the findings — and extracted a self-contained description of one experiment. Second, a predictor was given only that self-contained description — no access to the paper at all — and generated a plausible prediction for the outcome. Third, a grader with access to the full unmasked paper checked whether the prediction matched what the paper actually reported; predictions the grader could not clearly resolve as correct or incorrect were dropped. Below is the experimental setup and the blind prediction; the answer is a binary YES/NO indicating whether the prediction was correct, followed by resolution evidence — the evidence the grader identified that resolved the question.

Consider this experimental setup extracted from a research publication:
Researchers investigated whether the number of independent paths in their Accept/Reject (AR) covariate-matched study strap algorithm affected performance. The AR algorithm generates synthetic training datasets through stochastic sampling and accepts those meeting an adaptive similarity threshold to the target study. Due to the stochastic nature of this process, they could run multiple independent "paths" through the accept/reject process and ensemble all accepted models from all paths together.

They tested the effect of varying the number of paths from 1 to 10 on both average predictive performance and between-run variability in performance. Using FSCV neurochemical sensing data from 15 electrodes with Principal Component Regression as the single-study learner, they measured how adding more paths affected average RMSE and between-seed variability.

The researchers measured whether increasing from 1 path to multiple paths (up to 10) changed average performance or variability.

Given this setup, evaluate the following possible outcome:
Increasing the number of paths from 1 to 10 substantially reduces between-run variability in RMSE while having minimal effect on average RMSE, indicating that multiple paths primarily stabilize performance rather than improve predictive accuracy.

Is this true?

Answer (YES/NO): YES